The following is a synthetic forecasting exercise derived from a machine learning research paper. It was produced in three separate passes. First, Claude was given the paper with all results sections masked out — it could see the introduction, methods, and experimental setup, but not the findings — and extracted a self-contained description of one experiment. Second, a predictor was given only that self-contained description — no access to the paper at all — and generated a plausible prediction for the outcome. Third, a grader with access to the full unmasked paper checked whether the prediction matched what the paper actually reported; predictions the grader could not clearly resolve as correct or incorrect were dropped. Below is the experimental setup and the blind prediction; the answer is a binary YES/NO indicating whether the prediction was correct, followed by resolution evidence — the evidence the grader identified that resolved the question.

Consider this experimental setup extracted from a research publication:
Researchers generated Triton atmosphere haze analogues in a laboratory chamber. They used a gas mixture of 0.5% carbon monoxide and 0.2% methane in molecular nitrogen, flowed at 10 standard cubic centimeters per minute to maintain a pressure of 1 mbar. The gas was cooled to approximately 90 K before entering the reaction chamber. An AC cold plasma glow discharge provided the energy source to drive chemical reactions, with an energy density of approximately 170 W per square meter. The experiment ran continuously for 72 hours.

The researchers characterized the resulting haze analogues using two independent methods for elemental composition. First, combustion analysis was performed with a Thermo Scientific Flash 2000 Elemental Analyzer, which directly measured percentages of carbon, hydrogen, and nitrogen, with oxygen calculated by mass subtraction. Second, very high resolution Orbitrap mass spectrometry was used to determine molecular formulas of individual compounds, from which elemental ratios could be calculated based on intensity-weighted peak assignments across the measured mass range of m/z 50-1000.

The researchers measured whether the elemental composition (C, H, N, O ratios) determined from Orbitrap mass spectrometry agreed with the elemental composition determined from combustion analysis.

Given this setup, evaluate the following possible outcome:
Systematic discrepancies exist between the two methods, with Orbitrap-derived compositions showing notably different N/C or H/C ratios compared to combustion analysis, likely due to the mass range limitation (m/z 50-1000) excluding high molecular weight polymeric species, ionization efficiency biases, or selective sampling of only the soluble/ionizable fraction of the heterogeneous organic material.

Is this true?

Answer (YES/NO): NO